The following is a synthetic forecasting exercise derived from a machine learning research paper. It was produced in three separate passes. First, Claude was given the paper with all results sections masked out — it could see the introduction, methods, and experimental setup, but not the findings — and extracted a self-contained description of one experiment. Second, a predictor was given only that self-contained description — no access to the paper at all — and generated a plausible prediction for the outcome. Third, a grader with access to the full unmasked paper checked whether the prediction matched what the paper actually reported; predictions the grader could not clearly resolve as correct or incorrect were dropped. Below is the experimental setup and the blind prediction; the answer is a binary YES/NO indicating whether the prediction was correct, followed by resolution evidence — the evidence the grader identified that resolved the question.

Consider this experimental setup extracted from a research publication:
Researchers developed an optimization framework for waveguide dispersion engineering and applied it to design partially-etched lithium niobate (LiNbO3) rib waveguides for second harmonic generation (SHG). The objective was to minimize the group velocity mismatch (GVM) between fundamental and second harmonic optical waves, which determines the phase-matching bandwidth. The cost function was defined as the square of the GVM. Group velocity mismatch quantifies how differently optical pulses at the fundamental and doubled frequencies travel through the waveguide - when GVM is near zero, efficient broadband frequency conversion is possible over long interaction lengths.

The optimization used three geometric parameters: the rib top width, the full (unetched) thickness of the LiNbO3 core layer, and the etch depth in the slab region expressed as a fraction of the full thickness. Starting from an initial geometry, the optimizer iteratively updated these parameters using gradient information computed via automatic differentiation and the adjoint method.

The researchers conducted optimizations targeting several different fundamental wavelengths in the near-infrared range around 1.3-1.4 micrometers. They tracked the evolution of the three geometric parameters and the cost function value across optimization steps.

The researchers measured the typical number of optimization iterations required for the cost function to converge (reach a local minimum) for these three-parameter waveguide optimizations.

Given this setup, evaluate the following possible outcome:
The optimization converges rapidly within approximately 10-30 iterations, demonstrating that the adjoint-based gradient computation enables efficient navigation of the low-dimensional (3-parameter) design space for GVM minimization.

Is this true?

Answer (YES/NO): YES